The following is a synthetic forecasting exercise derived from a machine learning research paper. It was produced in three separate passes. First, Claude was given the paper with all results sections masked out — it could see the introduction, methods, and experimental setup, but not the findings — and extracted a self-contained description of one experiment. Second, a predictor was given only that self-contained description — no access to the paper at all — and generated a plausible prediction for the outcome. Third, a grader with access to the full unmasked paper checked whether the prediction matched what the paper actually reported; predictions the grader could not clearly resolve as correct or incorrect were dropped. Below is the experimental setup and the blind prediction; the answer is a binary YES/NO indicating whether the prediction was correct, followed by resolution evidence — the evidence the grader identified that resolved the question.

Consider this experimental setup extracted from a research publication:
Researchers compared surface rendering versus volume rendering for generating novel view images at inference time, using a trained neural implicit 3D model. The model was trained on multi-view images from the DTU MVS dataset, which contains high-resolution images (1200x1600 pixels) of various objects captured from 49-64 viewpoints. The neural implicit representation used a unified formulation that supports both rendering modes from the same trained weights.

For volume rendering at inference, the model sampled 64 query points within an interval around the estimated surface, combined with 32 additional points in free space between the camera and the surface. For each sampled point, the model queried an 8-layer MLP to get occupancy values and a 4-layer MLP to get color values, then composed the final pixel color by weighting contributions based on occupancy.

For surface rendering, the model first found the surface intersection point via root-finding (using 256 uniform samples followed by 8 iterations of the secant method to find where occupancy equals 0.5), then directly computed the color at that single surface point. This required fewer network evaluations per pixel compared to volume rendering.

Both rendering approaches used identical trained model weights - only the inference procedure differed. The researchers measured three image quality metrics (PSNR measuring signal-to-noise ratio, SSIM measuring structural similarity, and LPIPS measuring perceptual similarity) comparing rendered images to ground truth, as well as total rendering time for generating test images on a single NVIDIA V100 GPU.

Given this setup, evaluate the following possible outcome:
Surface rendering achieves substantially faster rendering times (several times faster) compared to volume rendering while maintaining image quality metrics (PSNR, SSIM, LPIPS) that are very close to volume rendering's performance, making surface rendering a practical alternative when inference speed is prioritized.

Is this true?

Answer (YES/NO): NO